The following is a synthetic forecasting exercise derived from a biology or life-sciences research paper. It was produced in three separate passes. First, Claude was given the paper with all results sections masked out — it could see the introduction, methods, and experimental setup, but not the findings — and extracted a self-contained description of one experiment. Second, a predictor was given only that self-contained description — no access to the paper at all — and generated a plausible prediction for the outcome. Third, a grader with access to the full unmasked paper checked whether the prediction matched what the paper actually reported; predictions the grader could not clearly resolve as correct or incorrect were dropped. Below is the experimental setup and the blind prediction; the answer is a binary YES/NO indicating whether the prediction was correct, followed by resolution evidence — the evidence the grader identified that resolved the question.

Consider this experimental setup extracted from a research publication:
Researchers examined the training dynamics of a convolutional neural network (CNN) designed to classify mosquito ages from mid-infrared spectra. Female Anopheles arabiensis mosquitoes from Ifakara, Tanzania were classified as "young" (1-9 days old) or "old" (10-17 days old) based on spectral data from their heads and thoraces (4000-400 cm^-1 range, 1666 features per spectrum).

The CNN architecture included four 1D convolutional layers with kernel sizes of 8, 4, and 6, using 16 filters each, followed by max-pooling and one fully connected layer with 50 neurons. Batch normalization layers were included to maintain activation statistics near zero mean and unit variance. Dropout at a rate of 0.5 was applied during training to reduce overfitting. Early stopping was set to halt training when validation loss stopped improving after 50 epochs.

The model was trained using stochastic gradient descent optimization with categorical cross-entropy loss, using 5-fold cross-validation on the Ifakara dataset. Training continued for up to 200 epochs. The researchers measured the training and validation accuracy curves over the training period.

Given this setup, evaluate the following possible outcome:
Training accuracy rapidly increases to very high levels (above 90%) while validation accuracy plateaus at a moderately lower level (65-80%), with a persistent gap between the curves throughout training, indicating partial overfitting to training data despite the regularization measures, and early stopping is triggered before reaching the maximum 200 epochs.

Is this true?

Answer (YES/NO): NO